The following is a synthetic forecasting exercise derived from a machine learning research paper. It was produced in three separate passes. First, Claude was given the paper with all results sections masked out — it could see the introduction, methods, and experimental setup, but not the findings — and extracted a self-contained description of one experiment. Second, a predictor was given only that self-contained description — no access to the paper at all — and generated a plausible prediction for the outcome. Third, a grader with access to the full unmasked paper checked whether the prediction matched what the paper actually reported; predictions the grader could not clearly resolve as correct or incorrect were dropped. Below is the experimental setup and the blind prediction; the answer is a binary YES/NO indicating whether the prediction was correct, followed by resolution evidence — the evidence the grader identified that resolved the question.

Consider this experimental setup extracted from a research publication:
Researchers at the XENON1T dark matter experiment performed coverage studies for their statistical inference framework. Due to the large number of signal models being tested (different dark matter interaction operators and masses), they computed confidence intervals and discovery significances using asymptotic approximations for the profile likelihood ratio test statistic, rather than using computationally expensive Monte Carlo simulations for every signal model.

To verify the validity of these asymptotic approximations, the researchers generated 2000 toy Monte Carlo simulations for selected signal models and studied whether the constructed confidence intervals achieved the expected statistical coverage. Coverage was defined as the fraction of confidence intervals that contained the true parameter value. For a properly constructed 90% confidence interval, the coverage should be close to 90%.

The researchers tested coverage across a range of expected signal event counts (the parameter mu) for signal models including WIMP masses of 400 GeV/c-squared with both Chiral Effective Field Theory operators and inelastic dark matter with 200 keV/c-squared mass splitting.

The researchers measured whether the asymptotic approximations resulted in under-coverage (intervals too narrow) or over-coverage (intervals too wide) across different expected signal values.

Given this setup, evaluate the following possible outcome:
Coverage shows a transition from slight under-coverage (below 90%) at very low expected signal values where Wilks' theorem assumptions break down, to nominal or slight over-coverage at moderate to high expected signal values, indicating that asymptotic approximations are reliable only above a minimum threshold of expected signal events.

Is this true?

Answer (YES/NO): NO